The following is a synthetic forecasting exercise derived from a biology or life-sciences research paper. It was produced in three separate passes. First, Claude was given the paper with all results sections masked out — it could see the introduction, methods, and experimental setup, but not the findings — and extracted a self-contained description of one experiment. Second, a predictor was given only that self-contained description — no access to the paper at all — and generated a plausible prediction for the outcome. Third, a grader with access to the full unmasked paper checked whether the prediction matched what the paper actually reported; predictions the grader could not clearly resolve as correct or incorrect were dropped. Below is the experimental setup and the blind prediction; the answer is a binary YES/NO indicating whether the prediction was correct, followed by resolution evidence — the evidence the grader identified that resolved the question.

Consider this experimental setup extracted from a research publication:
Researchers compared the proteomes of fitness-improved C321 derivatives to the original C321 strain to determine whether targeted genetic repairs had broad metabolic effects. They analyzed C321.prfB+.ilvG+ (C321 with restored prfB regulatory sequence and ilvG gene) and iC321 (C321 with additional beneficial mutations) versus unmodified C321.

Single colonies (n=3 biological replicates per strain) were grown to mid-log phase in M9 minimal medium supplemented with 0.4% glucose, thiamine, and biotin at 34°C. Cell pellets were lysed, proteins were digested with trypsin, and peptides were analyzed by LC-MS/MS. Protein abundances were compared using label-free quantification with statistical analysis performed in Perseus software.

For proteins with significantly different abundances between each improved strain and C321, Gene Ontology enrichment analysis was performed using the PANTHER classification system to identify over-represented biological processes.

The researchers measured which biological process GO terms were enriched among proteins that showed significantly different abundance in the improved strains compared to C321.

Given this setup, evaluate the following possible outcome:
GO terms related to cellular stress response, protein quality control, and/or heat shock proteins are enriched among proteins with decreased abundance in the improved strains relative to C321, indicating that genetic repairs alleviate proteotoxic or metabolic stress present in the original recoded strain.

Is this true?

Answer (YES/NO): NO